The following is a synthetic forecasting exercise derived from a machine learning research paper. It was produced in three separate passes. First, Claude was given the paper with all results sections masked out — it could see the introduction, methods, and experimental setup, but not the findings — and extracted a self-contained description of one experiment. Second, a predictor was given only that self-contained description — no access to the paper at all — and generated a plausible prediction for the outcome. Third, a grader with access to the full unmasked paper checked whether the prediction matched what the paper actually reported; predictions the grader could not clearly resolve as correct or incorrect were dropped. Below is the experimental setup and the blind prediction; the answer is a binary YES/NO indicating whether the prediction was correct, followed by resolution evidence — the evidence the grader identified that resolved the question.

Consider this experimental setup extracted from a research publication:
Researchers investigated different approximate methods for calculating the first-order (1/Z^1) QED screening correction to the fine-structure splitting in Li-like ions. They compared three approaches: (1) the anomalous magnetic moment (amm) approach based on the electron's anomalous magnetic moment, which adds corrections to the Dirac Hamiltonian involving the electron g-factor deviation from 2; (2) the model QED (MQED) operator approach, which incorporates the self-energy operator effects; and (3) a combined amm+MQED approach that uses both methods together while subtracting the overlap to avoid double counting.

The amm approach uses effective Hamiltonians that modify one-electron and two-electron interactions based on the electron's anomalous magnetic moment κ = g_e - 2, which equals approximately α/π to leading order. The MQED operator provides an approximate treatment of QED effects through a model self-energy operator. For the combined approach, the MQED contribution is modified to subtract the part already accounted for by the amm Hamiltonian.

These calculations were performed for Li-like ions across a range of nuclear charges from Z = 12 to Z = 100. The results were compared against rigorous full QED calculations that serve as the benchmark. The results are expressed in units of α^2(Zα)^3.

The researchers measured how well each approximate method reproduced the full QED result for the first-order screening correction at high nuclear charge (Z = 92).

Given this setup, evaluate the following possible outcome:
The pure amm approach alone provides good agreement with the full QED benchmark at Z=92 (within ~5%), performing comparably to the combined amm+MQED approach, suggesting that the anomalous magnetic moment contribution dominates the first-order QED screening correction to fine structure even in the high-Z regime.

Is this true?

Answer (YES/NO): NO